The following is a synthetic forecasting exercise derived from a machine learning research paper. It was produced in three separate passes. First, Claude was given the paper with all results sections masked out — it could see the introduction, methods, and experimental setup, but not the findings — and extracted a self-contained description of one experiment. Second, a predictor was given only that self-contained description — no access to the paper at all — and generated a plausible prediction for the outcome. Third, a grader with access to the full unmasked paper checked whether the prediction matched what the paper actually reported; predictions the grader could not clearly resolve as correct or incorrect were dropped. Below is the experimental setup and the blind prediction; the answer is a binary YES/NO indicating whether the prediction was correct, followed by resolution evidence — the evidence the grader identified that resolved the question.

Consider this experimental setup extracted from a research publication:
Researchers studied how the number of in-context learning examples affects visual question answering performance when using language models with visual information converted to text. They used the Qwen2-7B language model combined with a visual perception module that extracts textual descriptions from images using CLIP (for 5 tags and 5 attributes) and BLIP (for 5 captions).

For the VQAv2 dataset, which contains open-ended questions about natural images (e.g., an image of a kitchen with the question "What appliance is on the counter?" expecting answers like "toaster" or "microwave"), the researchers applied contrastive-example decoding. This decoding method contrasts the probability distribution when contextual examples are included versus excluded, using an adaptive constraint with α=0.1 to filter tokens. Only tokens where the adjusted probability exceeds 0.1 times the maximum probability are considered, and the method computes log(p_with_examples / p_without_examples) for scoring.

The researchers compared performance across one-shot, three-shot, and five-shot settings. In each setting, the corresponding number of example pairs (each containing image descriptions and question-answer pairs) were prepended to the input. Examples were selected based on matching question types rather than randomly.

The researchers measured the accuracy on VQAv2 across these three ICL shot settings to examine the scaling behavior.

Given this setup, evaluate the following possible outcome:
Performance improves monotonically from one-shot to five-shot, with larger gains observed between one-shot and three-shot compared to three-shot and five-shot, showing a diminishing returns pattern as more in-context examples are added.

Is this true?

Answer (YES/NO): NO